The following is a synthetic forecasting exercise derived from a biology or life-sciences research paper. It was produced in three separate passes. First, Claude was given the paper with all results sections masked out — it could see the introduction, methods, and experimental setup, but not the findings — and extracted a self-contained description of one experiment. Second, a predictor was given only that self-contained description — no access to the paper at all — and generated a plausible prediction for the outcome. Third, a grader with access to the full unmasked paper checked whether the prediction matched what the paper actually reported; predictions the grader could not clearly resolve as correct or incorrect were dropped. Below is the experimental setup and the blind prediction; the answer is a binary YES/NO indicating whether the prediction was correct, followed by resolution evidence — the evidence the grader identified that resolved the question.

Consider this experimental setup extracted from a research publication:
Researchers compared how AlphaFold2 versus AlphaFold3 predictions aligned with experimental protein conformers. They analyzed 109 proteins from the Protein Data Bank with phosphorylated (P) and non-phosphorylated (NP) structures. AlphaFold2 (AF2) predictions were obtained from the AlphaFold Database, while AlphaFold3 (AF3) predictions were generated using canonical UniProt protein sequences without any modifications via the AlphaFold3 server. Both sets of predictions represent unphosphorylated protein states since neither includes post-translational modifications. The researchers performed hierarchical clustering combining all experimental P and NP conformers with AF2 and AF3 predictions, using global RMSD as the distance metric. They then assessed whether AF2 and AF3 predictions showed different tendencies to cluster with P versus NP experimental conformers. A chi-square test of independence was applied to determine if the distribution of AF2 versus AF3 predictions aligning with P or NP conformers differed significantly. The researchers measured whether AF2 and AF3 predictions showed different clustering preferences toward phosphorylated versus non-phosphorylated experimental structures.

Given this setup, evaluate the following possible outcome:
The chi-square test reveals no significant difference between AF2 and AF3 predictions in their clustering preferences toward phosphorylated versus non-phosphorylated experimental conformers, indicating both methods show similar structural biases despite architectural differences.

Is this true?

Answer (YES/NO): YES